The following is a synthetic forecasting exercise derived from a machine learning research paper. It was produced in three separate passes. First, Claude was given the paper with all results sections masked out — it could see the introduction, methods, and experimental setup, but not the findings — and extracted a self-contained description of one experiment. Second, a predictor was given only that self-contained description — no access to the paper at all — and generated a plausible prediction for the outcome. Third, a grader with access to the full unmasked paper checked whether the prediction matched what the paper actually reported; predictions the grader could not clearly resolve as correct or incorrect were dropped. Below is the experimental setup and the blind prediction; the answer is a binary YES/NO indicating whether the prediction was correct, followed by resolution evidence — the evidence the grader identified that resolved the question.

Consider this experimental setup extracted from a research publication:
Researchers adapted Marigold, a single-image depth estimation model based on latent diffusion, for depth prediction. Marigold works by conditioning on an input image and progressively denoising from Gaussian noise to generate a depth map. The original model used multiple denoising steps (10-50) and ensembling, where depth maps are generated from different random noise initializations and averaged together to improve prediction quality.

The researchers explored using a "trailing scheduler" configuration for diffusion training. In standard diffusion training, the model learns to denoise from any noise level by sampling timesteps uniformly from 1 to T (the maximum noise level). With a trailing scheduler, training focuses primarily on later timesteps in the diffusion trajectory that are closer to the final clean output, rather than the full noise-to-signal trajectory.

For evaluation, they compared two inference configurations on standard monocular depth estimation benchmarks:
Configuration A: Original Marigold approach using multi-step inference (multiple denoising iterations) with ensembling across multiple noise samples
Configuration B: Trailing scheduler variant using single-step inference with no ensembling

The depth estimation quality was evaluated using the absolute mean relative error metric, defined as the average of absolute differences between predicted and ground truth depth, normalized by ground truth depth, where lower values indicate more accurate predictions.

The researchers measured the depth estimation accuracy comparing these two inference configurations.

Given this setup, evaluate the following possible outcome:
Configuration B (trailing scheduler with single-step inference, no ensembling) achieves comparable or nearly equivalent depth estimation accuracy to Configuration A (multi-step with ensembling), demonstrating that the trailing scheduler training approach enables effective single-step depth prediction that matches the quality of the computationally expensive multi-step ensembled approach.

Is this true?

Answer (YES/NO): YES